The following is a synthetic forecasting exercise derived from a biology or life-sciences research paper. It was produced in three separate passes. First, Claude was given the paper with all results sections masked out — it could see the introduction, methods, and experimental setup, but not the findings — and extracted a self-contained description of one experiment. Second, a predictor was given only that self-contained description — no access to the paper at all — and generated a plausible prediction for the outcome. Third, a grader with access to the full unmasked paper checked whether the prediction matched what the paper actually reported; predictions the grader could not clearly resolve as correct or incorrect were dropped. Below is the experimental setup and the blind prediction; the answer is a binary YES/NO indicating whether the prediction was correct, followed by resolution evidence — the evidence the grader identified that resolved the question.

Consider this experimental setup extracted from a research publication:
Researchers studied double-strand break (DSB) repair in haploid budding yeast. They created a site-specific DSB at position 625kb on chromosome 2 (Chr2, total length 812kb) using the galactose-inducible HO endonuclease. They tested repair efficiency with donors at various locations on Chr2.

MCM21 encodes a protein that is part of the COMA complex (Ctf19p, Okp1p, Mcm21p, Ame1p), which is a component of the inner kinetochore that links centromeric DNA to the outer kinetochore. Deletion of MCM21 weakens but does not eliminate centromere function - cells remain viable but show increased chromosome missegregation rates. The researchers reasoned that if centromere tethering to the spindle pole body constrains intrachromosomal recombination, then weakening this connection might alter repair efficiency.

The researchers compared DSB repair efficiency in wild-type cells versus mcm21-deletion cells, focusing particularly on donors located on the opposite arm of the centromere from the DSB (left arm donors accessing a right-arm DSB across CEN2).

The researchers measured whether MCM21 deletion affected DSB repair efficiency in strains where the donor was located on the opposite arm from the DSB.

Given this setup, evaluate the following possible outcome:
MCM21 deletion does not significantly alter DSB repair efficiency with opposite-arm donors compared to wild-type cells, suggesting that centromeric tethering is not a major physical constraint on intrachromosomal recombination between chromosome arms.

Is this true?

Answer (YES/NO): NO